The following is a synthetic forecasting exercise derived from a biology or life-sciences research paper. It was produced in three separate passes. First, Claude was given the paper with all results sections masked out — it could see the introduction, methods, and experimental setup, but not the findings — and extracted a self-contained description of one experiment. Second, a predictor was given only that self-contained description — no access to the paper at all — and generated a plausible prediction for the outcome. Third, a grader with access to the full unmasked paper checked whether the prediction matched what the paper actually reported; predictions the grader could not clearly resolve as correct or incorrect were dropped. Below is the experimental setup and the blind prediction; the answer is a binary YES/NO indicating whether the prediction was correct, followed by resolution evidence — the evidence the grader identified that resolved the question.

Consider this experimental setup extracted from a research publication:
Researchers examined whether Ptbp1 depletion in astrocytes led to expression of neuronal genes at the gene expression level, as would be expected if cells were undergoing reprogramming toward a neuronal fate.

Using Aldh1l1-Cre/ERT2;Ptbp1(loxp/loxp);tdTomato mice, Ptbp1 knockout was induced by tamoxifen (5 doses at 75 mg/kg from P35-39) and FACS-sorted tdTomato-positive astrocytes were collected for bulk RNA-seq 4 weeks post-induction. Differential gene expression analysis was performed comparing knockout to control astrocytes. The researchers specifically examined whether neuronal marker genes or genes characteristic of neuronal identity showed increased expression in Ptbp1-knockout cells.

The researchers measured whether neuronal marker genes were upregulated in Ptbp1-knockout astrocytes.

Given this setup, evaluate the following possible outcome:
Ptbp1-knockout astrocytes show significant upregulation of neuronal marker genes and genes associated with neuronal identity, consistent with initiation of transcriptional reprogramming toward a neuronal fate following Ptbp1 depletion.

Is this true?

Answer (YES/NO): NO